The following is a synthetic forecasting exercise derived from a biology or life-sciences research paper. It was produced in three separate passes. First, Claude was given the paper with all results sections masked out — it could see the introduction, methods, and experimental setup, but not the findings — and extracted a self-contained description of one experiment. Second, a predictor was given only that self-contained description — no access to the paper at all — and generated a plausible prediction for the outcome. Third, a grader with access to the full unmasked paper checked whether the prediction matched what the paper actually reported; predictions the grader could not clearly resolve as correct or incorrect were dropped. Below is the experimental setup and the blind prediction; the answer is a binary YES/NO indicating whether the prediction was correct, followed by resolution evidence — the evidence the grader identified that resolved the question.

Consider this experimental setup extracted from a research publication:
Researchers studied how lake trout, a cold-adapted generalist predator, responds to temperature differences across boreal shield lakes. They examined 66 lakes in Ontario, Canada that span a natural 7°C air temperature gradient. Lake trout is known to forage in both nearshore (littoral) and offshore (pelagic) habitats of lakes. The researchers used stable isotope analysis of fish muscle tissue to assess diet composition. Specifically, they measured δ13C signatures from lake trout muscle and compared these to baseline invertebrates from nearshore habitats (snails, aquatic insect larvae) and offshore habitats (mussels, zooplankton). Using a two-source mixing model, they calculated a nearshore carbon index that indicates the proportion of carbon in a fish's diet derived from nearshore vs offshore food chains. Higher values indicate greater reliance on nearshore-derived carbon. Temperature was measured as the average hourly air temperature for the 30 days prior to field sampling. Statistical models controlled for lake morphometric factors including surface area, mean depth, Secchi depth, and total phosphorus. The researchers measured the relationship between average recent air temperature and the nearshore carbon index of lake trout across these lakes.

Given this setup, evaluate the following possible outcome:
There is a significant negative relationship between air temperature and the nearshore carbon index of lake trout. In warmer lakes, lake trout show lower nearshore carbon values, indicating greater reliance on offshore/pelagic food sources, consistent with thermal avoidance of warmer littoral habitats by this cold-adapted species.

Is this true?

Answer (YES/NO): YES